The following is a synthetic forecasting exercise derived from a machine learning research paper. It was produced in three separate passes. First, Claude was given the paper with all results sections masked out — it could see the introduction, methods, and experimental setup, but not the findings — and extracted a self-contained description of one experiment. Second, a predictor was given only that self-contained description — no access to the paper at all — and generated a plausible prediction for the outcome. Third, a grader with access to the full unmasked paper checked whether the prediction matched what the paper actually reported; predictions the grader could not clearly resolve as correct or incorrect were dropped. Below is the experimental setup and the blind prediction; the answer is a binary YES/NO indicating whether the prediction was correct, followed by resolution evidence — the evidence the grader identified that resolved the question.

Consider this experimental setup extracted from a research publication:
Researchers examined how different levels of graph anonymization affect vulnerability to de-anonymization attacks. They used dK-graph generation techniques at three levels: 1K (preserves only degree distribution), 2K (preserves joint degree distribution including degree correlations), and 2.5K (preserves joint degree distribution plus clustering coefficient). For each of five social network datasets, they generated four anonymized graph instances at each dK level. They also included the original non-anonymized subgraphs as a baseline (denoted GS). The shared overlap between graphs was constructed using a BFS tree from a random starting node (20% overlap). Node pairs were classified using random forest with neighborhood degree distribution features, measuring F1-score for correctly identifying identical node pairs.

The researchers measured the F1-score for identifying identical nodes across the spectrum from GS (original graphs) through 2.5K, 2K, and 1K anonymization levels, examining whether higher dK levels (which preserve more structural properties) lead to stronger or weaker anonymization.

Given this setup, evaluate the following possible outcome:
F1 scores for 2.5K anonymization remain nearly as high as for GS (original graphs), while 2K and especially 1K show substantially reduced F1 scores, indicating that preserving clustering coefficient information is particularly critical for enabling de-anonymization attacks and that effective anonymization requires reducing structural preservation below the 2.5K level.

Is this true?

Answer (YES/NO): NO